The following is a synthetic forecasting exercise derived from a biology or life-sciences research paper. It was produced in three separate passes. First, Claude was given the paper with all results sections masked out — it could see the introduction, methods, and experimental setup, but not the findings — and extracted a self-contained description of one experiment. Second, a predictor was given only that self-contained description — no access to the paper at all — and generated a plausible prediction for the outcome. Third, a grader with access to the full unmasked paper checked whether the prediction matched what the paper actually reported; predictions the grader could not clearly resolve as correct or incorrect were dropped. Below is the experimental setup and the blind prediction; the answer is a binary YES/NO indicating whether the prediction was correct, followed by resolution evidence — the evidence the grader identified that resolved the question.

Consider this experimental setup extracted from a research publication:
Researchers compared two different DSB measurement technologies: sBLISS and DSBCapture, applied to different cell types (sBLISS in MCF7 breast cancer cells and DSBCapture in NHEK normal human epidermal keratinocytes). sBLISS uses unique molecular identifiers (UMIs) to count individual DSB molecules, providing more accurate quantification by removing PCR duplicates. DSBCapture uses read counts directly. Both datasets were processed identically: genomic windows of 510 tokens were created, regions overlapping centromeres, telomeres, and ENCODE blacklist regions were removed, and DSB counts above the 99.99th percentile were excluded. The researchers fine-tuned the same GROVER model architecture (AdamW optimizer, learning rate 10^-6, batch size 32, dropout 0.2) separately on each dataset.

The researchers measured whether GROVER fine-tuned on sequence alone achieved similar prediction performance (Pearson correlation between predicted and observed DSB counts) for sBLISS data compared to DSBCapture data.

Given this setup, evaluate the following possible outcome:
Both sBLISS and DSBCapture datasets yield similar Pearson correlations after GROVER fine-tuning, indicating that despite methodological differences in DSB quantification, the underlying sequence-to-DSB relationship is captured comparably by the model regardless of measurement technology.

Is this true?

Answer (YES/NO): NO